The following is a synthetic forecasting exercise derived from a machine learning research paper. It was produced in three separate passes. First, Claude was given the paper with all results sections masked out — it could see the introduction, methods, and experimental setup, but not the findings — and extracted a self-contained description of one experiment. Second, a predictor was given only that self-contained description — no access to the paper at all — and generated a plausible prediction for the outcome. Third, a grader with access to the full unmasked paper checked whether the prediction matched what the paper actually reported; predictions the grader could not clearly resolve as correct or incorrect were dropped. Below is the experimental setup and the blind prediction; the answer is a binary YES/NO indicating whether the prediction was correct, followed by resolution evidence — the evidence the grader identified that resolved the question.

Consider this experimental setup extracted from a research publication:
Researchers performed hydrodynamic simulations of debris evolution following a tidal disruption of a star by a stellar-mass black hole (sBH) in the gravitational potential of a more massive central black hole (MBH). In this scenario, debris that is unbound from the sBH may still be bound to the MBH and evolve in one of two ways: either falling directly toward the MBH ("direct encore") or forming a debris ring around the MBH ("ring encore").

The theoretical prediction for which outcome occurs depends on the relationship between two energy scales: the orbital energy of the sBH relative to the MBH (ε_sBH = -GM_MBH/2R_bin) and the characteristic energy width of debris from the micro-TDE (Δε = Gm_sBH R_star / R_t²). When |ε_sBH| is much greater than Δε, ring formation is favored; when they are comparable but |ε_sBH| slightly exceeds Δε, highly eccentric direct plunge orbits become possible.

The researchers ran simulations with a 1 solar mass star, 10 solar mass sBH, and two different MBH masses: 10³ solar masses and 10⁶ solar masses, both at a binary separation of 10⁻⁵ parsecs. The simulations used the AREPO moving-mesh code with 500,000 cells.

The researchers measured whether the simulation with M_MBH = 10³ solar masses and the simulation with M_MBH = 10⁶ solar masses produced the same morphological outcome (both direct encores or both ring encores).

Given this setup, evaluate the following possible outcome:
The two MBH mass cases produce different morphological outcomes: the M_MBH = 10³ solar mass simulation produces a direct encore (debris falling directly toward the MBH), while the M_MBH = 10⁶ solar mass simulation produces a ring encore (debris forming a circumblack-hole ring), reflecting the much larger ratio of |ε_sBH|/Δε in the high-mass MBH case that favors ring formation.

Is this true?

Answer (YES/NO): YES